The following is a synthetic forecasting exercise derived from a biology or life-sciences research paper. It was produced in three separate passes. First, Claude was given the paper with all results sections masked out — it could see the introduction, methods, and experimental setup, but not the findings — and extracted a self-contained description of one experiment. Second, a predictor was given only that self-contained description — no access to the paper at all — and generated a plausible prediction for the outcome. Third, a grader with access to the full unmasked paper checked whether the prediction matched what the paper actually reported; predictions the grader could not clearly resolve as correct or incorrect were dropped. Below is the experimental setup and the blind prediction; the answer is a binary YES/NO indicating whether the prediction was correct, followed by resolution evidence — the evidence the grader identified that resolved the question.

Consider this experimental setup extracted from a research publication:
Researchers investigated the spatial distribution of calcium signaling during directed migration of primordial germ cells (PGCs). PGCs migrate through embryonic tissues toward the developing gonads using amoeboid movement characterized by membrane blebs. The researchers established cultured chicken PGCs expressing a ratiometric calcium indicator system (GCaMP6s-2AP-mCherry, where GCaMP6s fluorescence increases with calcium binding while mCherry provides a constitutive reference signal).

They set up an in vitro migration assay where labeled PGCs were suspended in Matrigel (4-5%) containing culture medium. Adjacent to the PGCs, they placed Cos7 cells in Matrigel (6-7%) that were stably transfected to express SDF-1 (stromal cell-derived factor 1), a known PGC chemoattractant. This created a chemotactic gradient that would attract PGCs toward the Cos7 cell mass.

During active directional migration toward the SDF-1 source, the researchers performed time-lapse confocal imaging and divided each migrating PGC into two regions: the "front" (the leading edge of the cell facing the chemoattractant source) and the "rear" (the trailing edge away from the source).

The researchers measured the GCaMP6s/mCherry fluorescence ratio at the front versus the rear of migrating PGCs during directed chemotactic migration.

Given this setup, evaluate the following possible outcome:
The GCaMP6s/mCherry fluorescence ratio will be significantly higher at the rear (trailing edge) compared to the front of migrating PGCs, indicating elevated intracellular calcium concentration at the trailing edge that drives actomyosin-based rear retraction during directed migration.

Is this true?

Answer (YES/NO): NO